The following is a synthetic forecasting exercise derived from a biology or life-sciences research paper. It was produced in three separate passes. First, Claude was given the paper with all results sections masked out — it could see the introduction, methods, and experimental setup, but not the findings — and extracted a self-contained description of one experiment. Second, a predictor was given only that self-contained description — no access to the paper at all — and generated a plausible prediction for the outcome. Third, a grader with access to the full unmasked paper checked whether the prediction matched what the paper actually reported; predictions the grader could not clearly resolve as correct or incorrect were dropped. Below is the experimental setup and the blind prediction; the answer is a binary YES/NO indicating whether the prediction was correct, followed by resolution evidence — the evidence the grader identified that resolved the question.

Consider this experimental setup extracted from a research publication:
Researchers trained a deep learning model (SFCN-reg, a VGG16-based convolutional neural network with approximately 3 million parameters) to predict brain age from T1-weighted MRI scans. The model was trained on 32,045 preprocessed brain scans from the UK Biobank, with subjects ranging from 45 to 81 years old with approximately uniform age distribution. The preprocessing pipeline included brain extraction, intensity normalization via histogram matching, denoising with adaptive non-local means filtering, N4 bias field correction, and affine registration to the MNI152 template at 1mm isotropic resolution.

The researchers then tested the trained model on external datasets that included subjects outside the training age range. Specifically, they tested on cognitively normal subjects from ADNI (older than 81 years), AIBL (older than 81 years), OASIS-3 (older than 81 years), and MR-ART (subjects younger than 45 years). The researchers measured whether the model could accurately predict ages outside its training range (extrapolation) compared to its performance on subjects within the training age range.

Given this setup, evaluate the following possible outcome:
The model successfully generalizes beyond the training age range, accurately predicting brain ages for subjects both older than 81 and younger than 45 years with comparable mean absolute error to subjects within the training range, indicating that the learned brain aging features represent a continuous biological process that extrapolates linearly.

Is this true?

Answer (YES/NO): NO